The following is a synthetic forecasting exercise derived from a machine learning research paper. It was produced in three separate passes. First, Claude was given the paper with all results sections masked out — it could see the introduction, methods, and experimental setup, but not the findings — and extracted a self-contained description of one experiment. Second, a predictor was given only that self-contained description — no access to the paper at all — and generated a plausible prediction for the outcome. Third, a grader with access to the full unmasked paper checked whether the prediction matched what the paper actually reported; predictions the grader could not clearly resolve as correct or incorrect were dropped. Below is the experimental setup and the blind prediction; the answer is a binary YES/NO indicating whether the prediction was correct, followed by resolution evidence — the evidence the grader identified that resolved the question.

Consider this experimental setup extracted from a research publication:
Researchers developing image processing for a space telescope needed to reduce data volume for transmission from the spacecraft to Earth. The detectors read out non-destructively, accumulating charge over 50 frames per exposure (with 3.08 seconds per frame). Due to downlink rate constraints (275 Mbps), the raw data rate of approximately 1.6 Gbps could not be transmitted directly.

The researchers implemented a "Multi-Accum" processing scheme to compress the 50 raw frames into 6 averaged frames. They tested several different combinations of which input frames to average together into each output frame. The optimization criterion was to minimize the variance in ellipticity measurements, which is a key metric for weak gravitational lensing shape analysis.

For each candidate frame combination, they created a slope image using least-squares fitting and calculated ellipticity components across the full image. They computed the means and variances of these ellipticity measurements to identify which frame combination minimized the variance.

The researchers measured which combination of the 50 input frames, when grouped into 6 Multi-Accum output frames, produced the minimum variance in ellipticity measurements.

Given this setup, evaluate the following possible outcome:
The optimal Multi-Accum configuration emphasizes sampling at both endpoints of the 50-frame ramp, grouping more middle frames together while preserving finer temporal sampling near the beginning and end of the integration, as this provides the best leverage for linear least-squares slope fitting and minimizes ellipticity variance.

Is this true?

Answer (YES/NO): NO